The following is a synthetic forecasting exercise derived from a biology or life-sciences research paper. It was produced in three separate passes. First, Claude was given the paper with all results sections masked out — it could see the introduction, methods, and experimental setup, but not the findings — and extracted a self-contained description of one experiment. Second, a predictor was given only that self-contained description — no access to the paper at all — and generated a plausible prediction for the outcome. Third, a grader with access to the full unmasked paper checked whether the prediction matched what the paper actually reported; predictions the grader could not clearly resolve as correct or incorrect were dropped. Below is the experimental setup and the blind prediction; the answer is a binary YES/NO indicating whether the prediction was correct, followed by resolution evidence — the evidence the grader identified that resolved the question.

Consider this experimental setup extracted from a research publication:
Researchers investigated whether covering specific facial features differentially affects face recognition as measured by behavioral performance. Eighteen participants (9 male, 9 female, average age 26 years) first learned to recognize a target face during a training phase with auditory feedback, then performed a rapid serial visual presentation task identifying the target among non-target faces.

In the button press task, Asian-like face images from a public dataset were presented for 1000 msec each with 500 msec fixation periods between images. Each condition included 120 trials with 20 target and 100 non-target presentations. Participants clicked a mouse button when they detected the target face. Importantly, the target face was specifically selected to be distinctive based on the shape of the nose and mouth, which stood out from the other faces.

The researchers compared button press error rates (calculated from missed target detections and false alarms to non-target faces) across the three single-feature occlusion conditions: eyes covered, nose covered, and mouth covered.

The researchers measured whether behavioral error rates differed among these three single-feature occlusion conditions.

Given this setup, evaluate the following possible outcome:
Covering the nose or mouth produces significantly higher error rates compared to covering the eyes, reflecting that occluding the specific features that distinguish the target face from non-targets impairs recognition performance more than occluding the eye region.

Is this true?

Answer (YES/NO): NO